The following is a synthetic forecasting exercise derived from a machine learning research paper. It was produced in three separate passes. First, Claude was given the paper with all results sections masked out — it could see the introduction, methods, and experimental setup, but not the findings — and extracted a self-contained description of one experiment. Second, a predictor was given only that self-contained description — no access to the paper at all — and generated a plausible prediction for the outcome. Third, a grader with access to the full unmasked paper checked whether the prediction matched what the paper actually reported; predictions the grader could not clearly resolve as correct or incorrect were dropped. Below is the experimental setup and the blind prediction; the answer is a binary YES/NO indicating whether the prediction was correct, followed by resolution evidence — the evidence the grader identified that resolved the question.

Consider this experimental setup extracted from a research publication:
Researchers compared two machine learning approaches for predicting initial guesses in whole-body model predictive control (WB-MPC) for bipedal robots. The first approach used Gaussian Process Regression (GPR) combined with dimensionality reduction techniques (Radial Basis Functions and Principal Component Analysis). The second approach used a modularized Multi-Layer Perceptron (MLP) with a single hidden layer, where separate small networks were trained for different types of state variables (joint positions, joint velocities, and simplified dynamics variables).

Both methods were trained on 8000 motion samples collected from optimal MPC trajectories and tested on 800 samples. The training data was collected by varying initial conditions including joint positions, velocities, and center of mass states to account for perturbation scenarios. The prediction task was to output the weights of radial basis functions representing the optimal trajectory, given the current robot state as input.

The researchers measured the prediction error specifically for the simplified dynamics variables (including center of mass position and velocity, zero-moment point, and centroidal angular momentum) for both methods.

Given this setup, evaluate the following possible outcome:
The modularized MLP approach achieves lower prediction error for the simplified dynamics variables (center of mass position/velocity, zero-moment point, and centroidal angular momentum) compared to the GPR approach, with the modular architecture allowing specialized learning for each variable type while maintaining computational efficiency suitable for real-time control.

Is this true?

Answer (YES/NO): YES